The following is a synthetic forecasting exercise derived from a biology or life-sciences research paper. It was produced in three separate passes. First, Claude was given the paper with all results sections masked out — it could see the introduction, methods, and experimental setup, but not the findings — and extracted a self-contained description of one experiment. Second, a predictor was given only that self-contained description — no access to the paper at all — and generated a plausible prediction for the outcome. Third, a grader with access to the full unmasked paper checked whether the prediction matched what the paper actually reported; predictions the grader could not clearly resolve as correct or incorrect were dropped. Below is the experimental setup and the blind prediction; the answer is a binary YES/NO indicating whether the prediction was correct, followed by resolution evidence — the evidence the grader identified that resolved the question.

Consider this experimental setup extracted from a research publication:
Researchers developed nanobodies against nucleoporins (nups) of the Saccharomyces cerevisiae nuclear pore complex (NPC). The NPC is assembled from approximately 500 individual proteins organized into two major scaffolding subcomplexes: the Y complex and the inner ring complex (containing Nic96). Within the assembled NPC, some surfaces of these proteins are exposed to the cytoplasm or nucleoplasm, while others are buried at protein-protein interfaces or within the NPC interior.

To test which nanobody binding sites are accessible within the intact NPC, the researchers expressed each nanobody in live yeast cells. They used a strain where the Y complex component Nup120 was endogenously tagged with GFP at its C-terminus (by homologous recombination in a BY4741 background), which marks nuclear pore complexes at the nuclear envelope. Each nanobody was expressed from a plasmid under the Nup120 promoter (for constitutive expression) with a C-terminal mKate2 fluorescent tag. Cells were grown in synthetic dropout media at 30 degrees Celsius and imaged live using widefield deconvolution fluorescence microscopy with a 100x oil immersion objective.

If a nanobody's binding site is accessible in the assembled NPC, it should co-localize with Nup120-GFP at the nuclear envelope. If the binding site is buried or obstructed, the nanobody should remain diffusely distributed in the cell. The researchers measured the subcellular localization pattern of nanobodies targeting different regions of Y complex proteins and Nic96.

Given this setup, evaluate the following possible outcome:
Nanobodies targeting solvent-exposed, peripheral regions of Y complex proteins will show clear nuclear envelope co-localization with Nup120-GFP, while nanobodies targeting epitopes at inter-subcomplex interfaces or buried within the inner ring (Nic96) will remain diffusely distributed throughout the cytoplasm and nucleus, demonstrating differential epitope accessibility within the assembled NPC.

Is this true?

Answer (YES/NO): NO